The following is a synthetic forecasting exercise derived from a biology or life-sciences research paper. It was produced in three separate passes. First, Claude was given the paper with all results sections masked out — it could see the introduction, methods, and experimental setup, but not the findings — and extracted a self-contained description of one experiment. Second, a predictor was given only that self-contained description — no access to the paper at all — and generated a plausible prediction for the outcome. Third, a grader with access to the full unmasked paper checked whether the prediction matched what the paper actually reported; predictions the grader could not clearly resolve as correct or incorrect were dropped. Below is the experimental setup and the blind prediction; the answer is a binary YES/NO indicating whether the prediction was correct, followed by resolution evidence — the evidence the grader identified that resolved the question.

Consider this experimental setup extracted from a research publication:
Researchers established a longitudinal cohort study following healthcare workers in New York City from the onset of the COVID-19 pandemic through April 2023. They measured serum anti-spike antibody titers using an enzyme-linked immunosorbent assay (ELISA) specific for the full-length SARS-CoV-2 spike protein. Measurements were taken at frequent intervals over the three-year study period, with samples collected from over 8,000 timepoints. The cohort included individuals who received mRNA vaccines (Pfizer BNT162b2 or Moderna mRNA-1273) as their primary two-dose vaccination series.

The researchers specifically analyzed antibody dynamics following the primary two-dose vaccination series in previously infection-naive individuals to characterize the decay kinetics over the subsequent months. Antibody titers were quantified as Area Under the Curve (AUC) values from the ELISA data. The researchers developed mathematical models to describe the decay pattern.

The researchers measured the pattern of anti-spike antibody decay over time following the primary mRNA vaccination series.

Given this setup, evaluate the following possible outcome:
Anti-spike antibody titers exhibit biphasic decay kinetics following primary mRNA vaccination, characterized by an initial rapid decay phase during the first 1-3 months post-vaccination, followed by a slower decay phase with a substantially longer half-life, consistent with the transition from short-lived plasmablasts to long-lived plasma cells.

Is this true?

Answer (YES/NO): YES